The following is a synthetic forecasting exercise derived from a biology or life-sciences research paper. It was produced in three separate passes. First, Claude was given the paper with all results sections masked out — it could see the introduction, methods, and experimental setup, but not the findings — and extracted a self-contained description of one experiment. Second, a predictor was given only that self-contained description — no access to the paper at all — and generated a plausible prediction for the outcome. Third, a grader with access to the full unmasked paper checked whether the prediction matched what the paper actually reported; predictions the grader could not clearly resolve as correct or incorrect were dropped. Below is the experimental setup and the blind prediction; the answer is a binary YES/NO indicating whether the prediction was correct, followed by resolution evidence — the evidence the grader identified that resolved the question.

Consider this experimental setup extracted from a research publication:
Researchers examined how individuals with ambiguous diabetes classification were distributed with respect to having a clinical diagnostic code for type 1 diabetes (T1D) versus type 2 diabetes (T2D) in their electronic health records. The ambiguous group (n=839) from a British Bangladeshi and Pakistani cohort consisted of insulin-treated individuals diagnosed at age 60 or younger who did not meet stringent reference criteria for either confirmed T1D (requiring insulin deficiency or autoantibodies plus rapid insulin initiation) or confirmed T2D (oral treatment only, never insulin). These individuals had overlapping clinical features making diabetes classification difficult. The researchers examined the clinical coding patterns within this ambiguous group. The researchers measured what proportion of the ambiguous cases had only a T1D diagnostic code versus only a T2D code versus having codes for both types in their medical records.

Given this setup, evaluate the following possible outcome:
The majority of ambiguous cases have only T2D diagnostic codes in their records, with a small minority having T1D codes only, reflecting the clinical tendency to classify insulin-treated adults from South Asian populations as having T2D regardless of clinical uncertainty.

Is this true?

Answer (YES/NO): YES